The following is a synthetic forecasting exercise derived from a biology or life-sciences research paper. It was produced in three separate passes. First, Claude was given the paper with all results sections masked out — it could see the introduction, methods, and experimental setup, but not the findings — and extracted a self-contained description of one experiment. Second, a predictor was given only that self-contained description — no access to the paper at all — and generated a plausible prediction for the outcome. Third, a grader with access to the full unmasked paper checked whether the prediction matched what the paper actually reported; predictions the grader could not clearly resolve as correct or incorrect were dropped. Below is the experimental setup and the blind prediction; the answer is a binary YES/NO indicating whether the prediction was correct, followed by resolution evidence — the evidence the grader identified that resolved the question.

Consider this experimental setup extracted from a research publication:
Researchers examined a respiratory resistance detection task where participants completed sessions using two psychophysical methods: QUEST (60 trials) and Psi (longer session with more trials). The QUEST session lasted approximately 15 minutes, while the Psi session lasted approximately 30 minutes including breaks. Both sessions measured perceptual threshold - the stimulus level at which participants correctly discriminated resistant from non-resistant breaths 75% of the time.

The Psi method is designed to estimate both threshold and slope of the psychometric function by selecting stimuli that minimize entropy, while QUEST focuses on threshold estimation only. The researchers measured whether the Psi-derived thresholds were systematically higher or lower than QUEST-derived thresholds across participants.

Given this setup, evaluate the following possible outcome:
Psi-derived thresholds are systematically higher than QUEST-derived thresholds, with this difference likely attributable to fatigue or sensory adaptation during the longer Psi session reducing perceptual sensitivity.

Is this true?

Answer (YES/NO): NO